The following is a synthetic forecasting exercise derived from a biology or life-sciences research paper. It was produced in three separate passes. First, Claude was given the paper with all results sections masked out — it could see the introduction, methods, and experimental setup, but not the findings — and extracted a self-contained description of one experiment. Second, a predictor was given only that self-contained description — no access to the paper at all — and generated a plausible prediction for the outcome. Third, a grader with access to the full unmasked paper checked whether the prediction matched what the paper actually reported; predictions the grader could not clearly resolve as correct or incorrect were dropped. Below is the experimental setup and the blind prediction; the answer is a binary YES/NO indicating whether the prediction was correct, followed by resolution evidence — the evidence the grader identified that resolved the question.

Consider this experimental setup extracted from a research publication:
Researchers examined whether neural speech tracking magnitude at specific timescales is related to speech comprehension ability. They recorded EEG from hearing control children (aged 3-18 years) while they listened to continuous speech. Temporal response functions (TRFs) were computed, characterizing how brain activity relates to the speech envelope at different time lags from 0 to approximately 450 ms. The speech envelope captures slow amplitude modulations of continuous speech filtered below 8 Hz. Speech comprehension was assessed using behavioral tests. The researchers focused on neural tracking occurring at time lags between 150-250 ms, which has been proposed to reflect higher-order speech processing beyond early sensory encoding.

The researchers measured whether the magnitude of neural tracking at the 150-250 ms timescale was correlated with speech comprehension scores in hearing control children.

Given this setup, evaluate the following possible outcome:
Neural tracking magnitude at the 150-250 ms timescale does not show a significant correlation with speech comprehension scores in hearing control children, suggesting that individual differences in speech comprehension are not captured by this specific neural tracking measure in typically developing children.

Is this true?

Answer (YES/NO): NO